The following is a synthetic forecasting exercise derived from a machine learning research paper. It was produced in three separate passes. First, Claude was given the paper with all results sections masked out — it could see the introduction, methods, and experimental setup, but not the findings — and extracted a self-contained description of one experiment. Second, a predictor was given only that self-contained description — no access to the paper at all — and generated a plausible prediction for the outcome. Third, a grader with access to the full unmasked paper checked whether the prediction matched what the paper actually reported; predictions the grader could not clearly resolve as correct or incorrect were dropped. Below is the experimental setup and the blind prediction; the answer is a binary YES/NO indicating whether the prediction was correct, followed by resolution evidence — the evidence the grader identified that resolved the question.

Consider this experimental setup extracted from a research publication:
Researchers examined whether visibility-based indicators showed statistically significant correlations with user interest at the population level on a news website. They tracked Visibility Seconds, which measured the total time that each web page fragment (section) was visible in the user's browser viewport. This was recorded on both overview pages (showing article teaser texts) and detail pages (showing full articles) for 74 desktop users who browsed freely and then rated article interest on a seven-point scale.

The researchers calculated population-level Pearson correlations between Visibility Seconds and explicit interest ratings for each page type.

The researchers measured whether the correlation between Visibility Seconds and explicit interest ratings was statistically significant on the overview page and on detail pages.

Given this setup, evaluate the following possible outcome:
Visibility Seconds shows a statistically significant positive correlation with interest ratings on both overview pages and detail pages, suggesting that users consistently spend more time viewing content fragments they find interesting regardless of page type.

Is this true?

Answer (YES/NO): YES